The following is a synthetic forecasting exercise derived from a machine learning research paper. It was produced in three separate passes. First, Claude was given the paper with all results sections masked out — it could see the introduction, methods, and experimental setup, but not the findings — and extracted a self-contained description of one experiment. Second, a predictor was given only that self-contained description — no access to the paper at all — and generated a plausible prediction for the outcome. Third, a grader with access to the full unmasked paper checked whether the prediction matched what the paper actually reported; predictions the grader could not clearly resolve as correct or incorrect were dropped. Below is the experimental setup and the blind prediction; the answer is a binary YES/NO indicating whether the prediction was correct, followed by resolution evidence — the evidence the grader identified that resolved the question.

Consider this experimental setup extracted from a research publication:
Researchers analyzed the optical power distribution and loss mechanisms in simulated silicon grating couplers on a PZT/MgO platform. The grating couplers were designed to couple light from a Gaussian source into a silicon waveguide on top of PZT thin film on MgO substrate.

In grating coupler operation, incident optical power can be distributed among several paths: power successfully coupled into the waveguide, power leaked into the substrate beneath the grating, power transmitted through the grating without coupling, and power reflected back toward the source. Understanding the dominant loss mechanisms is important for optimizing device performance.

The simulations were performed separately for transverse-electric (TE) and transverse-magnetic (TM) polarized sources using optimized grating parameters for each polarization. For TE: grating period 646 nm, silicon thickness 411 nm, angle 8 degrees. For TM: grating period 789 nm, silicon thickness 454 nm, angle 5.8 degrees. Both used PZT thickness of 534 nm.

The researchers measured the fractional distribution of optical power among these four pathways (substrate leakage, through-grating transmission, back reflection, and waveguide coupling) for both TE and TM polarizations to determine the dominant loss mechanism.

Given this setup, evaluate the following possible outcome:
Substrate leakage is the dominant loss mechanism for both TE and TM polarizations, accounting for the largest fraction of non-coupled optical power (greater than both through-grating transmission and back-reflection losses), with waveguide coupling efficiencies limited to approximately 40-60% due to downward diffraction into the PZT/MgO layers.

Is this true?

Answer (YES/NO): YES